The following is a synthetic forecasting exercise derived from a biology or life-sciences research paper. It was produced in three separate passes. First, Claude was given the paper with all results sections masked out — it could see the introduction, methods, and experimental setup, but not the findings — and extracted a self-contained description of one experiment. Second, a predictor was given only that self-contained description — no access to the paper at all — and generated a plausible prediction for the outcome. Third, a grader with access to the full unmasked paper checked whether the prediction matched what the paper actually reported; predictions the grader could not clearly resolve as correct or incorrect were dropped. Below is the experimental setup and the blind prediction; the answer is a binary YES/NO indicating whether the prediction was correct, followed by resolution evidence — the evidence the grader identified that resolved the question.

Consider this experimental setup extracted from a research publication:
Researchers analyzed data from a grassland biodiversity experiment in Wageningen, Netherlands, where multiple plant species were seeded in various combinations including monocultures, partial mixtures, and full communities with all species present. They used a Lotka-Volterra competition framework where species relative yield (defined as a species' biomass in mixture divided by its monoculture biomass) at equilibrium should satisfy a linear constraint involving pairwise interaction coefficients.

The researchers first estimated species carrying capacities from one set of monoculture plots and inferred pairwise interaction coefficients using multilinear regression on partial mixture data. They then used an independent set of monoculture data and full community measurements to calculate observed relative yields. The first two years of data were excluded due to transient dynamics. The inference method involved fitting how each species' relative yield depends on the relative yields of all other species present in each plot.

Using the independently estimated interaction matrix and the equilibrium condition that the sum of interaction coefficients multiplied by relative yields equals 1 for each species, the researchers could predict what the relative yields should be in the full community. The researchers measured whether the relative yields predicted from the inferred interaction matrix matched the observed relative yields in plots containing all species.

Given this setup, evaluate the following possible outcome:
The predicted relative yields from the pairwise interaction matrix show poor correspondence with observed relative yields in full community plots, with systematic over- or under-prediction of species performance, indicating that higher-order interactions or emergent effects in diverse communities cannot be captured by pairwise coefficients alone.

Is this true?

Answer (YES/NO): NO